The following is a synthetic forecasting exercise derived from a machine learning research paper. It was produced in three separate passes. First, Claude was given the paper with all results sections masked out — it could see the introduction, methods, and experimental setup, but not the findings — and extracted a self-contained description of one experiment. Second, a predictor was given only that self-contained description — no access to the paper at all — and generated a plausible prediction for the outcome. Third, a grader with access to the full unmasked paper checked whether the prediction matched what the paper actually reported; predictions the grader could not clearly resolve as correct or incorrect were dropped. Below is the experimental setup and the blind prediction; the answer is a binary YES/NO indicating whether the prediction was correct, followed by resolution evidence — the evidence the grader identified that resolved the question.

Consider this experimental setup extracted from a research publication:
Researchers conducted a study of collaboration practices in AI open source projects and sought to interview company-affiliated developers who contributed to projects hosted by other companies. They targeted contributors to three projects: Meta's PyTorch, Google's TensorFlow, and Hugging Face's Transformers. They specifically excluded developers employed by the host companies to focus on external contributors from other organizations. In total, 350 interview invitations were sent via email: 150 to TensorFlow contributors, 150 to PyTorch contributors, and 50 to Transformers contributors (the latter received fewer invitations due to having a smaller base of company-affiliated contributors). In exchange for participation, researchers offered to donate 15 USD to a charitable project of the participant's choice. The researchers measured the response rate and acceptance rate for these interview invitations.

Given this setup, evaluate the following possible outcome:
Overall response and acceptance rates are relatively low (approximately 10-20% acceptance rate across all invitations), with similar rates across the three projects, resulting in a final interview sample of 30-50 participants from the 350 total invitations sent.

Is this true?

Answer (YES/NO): NO